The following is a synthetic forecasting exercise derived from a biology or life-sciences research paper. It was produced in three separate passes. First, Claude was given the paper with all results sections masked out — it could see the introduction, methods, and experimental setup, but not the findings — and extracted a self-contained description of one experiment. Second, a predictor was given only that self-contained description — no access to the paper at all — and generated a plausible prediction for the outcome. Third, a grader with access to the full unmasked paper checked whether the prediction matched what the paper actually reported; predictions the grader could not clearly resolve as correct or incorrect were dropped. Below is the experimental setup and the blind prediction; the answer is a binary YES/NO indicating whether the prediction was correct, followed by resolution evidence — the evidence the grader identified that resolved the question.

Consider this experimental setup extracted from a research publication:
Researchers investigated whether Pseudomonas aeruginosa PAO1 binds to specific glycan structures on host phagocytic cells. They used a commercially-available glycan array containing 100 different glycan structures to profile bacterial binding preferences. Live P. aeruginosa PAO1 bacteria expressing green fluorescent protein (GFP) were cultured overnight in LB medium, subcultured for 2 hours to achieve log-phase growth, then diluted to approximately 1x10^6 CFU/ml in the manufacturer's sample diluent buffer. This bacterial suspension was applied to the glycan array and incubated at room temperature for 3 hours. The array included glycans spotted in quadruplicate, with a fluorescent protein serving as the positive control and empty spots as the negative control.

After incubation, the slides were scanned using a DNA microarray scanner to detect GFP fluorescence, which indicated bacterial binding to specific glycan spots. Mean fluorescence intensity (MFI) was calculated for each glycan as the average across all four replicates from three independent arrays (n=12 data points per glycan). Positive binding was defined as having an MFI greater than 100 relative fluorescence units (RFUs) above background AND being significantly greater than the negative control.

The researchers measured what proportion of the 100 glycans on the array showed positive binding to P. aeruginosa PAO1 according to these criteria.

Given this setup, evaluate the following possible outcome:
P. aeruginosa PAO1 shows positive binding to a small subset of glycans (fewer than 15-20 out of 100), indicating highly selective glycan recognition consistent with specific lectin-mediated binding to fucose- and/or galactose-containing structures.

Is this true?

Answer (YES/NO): NO